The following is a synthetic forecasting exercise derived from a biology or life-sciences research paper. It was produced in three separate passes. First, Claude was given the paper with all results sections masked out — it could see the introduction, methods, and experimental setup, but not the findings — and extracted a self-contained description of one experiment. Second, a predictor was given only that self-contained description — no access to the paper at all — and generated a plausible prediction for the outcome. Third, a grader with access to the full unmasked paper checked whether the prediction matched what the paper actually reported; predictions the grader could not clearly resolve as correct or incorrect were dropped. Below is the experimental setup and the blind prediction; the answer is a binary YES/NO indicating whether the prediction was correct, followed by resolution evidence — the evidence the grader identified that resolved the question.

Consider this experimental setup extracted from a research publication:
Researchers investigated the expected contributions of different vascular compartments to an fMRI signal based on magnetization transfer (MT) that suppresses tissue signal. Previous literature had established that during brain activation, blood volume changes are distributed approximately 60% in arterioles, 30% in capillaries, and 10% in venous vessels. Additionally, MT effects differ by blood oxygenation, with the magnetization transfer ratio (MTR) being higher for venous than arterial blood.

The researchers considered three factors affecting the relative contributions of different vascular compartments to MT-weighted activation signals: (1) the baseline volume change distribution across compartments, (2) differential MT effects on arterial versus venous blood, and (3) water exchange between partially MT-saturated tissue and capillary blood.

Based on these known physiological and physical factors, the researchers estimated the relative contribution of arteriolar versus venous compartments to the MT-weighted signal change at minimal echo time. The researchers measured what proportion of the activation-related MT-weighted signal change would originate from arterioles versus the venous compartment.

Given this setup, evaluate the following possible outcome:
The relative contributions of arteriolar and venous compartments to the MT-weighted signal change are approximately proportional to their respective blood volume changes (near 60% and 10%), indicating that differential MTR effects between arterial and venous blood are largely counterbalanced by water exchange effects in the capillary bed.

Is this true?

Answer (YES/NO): NO